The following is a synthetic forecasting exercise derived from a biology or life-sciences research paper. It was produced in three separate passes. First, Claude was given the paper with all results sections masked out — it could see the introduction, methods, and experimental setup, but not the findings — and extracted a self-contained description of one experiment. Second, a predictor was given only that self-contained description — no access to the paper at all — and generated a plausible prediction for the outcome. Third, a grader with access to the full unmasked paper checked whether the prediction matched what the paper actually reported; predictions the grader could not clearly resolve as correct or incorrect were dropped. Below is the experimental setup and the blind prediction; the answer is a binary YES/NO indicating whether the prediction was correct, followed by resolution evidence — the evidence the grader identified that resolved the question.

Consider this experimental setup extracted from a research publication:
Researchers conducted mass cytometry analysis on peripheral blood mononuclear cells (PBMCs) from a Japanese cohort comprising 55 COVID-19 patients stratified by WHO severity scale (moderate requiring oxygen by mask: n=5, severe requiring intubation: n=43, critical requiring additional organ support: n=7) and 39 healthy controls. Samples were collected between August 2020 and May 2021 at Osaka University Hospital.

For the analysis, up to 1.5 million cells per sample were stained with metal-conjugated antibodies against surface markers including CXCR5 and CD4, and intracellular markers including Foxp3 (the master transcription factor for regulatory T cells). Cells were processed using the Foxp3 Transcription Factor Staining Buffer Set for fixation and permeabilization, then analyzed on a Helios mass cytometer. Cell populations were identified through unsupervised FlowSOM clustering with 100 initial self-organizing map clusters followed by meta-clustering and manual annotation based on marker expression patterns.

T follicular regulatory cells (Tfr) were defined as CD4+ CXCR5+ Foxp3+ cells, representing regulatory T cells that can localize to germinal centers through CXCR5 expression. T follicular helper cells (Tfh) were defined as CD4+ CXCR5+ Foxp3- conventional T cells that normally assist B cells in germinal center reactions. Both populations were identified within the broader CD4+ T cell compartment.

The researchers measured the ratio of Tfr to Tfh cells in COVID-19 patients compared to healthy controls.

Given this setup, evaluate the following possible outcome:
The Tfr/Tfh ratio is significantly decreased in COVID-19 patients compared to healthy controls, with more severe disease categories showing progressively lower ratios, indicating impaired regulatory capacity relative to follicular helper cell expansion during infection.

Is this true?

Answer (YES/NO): NO